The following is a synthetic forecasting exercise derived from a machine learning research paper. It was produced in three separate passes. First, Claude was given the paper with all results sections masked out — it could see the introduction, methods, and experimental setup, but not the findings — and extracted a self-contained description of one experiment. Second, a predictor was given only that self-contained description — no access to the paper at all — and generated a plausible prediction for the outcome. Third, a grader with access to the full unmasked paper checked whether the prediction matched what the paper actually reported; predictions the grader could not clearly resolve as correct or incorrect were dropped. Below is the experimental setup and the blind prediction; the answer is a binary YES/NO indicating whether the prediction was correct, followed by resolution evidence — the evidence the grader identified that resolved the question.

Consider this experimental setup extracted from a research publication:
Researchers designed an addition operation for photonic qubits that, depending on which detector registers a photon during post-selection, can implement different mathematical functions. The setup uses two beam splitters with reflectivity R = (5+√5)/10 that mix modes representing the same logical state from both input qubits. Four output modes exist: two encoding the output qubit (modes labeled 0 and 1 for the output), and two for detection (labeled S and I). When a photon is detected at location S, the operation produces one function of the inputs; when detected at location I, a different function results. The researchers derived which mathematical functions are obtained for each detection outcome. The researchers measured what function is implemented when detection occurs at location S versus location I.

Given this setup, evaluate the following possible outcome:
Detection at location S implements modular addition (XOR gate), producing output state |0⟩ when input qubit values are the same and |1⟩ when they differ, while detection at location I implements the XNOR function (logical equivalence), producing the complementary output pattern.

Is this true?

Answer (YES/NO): NO